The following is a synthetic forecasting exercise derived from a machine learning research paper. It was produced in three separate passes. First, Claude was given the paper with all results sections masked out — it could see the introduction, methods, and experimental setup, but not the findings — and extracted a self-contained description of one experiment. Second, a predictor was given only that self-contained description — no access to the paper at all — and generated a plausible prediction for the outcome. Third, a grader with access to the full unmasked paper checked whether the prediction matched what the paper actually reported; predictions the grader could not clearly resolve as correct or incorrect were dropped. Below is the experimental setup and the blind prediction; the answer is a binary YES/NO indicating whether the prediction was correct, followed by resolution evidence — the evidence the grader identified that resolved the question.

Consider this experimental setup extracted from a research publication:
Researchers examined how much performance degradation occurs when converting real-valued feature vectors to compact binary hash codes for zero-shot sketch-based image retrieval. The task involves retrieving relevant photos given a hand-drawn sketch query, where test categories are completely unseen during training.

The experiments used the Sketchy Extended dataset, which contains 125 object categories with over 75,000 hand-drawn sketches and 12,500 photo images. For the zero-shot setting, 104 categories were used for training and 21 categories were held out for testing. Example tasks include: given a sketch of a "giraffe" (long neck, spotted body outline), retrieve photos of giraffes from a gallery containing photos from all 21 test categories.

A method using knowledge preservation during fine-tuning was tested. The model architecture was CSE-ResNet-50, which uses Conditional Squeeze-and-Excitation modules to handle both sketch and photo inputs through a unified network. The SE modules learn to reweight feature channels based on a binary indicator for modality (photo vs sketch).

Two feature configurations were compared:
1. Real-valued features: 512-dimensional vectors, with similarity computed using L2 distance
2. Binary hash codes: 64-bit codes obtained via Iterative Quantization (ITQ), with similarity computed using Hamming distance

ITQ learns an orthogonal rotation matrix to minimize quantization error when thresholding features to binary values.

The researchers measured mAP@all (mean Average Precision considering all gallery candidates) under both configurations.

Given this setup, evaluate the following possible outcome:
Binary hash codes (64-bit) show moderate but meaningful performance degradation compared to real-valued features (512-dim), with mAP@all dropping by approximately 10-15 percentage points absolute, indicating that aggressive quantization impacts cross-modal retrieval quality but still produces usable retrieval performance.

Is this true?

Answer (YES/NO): NO